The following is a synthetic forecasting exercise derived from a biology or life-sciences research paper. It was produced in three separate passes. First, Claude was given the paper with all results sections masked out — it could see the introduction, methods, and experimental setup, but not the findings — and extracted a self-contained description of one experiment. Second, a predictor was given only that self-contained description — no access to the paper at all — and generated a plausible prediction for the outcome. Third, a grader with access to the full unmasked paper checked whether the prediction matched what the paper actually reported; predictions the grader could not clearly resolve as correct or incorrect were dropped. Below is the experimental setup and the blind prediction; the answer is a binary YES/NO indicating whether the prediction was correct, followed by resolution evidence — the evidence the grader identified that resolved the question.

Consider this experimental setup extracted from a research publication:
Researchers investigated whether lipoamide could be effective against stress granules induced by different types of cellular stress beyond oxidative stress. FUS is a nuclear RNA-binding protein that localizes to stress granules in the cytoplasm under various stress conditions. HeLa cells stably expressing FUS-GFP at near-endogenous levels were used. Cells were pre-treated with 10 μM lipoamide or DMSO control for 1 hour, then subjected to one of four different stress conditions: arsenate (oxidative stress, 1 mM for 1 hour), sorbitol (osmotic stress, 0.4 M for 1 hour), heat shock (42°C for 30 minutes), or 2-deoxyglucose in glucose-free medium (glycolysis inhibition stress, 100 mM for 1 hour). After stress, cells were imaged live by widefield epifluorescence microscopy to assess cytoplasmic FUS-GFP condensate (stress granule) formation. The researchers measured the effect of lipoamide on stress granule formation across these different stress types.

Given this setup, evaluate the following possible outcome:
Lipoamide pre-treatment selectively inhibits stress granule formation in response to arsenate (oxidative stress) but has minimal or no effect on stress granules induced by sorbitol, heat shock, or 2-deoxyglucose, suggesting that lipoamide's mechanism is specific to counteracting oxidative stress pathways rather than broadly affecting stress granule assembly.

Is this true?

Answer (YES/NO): NO